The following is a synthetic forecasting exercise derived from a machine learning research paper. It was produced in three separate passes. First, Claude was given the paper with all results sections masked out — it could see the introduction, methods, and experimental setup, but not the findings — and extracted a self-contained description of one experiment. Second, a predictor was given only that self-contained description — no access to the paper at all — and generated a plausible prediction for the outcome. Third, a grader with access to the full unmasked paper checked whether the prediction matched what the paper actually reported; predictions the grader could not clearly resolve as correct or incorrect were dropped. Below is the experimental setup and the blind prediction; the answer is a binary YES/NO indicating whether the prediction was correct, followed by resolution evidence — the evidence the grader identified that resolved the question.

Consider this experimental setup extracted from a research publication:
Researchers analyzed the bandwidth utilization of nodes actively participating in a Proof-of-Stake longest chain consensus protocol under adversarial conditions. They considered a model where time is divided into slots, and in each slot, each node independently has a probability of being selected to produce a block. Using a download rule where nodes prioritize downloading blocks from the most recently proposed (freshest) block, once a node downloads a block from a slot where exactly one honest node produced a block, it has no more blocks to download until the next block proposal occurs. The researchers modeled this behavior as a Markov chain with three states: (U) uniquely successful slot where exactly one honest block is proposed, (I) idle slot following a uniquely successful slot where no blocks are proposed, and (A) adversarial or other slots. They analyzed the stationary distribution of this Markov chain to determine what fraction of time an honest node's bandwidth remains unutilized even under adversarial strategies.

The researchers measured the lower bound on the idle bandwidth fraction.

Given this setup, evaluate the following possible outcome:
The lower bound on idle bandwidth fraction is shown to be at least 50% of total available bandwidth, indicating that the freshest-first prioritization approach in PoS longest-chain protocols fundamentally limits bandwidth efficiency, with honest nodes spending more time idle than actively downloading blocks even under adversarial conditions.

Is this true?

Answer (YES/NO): NO